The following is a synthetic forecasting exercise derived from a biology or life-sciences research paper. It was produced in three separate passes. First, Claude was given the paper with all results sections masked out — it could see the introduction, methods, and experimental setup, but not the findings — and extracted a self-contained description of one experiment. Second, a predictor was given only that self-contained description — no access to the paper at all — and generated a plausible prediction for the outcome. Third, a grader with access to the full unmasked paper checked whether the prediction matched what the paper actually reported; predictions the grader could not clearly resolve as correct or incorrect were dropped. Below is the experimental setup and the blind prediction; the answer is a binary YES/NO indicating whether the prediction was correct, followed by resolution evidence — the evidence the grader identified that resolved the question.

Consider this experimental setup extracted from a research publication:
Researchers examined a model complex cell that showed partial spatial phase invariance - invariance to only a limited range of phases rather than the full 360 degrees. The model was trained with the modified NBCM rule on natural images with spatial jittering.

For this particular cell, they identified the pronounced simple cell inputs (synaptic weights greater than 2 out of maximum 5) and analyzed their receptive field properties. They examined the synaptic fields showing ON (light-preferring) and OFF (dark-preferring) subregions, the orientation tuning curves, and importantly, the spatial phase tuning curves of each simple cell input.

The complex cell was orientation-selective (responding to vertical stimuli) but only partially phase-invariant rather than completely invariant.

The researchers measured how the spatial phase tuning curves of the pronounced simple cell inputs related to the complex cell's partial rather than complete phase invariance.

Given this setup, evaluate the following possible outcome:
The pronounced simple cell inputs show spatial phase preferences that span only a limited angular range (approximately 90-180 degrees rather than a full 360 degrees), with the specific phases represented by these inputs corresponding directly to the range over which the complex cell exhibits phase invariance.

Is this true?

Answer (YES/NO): YES